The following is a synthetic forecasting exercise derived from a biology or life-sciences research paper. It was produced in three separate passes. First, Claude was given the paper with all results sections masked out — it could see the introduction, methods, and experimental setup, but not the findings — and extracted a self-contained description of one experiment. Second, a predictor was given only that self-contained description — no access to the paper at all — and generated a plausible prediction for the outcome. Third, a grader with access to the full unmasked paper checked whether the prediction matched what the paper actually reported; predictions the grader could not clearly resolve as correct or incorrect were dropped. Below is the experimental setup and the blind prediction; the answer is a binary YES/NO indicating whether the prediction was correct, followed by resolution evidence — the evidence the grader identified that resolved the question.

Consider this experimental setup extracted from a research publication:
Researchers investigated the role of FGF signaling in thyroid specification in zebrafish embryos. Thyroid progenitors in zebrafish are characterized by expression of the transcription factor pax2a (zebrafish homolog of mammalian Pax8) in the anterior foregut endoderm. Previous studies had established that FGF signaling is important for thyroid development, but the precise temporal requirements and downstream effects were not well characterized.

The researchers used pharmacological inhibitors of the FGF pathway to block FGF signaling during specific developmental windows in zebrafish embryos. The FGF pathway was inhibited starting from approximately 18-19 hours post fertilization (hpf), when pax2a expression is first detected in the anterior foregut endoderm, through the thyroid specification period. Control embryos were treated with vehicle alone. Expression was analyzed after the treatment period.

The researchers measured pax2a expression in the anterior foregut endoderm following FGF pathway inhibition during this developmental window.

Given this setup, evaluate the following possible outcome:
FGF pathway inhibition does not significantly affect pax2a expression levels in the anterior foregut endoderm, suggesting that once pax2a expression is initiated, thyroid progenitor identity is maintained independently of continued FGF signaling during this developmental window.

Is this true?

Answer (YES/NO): NO